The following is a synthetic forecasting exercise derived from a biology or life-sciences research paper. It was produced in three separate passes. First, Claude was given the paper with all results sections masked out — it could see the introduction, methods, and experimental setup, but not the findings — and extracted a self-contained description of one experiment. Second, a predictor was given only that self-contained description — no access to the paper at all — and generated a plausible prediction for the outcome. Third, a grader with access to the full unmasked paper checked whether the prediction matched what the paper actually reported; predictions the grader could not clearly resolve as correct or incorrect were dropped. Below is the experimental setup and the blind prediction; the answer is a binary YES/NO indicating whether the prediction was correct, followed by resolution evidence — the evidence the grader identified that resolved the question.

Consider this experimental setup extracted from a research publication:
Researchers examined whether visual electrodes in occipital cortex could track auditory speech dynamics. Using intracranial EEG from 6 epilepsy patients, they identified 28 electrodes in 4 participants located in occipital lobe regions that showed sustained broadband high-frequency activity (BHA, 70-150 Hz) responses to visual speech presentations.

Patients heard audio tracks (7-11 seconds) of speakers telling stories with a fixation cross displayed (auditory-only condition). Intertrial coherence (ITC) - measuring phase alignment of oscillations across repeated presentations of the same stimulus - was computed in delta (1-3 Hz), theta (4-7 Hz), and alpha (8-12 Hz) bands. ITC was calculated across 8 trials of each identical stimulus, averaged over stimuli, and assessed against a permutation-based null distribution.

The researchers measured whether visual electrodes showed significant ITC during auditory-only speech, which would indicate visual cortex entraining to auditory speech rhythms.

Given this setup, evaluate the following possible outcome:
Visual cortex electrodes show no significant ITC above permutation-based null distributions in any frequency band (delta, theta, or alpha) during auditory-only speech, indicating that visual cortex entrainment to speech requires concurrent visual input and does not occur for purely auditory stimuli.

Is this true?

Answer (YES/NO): NO